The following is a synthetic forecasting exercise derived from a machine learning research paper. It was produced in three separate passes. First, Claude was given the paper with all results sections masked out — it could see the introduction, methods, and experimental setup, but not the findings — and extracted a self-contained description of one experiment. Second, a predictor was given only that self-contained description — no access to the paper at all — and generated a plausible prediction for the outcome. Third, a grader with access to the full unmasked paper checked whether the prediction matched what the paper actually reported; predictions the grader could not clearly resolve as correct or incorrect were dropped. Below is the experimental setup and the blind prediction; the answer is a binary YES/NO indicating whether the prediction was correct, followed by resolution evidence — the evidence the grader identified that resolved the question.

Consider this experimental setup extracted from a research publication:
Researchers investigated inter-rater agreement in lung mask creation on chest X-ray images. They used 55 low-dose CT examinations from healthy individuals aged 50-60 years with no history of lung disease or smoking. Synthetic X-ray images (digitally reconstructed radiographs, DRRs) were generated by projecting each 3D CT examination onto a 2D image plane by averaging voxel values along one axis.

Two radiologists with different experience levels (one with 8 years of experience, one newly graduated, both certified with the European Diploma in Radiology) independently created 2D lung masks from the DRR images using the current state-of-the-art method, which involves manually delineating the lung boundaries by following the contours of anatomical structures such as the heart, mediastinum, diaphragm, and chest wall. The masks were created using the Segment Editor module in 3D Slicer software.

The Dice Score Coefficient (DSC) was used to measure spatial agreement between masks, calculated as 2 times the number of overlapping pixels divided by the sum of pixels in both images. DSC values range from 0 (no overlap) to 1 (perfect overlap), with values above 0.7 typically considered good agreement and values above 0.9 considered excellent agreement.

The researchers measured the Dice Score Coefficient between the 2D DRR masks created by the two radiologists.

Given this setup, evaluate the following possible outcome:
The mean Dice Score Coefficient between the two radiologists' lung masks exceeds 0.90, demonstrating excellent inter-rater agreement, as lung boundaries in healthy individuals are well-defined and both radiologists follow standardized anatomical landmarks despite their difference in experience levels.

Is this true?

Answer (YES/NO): YES